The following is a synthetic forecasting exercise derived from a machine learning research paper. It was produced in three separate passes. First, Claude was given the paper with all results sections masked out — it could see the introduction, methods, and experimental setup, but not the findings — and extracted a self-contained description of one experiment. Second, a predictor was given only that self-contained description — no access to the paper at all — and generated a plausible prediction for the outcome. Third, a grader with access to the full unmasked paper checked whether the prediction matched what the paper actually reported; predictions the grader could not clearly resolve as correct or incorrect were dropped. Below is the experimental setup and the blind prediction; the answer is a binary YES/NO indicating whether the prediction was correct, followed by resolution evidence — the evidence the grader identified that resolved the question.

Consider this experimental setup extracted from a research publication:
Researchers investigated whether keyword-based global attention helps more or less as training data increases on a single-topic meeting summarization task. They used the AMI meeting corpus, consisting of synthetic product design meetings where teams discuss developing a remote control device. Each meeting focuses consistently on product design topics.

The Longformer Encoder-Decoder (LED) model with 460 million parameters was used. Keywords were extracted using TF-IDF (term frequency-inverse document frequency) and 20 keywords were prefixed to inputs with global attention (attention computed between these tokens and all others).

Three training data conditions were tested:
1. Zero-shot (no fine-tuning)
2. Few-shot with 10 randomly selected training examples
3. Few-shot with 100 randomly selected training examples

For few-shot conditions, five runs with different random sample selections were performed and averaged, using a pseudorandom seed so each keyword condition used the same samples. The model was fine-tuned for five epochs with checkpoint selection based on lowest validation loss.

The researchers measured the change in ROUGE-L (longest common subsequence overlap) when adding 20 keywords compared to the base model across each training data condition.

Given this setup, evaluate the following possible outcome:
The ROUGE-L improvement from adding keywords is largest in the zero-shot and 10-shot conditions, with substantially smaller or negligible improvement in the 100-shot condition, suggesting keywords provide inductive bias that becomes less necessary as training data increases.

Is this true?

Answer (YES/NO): NO